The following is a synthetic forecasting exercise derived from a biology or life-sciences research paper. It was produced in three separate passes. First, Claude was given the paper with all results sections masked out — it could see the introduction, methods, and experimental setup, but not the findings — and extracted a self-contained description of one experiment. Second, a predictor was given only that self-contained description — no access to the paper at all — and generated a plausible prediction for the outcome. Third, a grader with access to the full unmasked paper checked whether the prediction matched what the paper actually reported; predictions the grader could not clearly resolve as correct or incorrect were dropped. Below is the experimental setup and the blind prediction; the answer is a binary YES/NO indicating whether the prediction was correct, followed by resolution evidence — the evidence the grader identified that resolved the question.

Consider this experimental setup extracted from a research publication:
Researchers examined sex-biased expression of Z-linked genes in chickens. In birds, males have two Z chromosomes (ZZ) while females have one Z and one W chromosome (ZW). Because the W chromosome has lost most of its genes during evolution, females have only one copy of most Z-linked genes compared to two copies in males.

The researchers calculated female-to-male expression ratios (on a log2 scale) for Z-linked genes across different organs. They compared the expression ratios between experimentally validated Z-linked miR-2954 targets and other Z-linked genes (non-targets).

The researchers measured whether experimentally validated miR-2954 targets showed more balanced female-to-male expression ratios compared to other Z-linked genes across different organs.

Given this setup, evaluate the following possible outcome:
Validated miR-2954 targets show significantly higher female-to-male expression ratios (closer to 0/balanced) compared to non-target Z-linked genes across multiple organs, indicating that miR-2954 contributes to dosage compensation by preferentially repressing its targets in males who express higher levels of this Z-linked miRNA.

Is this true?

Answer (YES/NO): YES